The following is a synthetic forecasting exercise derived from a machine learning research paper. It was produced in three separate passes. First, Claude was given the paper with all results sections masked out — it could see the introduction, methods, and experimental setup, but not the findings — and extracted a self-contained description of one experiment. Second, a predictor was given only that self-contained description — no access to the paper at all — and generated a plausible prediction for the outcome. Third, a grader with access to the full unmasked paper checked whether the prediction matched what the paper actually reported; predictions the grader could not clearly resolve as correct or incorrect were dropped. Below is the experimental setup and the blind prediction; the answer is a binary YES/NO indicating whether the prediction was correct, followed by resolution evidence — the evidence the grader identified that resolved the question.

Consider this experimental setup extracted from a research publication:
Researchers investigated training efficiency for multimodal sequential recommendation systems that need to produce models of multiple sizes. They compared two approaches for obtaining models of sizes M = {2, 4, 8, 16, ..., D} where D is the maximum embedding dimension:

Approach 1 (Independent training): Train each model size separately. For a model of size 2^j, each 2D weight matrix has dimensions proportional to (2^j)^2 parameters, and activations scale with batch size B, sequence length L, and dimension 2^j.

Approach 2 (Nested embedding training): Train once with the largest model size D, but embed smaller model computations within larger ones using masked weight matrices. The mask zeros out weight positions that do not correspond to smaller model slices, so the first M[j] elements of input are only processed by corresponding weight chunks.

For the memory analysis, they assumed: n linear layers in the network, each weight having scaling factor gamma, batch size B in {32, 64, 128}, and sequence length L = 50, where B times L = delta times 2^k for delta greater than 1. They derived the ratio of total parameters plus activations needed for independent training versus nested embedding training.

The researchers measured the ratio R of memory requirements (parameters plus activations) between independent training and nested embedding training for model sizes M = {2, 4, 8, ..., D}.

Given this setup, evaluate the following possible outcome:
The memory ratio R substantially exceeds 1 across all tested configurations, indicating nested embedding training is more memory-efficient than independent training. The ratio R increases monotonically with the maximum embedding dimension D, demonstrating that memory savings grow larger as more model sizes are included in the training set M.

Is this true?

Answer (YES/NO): YES